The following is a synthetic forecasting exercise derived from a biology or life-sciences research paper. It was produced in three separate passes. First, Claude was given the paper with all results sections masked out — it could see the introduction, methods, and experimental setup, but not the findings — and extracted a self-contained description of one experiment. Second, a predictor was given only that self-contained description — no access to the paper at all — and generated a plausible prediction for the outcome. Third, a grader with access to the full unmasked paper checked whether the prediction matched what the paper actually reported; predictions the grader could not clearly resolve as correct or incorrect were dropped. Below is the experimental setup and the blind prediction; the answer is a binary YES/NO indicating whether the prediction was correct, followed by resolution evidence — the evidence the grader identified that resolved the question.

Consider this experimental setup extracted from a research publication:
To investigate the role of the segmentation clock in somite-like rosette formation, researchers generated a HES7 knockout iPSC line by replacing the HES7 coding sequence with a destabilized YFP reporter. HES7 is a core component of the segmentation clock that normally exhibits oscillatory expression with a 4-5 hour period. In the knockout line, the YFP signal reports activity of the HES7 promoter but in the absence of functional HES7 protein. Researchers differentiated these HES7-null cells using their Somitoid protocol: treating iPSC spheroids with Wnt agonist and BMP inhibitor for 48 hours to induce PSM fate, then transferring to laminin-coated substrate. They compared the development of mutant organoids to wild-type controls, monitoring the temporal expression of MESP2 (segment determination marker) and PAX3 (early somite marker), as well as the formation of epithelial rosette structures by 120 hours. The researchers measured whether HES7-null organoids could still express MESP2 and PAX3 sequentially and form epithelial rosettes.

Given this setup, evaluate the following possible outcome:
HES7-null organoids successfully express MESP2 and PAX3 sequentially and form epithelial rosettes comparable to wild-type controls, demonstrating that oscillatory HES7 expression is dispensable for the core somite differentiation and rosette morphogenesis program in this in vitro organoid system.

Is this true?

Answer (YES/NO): YES